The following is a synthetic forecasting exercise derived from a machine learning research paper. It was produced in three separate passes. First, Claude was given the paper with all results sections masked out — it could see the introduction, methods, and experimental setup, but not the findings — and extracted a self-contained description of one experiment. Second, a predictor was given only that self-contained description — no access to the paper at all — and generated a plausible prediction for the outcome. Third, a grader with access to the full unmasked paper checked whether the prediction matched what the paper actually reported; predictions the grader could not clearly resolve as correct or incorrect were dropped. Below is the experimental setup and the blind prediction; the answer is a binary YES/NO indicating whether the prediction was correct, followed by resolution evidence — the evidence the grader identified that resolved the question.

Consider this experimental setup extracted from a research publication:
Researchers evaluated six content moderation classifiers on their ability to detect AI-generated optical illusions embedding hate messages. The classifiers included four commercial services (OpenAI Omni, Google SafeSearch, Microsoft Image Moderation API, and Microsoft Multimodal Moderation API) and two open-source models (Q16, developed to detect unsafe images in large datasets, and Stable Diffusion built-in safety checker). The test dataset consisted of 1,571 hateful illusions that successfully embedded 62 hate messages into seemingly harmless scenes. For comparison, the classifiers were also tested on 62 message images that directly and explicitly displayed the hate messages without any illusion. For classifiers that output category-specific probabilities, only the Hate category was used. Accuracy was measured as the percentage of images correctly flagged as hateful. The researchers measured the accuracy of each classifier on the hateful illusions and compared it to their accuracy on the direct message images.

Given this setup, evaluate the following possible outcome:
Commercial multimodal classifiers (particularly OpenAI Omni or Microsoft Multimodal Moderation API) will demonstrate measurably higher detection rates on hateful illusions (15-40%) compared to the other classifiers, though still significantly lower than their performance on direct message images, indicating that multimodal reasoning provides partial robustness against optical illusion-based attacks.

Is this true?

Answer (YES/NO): NO